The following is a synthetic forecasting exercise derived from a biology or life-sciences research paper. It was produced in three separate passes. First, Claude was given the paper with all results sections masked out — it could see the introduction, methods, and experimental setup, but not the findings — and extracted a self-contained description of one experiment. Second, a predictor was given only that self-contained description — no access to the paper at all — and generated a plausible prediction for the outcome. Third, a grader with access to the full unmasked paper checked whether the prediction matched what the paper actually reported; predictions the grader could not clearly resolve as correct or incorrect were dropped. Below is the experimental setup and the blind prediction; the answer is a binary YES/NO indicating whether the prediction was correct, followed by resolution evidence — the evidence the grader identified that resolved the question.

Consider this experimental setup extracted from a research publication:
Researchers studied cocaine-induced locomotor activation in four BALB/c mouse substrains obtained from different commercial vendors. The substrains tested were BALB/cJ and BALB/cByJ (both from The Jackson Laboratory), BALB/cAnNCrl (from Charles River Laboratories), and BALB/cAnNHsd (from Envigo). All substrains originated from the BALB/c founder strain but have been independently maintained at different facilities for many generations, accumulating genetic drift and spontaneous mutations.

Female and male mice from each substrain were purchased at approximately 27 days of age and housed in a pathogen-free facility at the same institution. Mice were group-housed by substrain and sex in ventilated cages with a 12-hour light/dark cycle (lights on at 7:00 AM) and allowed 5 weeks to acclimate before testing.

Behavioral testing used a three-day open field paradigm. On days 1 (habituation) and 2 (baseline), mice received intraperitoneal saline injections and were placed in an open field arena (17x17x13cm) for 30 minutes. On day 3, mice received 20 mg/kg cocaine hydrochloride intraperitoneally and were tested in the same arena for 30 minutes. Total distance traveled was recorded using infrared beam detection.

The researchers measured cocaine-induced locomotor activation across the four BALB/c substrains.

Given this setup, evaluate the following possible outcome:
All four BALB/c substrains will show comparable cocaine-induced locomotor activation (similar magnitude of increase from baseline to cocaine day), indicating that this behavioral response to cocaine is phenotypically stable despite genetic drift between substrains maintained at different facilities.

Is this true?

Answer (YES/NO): NO